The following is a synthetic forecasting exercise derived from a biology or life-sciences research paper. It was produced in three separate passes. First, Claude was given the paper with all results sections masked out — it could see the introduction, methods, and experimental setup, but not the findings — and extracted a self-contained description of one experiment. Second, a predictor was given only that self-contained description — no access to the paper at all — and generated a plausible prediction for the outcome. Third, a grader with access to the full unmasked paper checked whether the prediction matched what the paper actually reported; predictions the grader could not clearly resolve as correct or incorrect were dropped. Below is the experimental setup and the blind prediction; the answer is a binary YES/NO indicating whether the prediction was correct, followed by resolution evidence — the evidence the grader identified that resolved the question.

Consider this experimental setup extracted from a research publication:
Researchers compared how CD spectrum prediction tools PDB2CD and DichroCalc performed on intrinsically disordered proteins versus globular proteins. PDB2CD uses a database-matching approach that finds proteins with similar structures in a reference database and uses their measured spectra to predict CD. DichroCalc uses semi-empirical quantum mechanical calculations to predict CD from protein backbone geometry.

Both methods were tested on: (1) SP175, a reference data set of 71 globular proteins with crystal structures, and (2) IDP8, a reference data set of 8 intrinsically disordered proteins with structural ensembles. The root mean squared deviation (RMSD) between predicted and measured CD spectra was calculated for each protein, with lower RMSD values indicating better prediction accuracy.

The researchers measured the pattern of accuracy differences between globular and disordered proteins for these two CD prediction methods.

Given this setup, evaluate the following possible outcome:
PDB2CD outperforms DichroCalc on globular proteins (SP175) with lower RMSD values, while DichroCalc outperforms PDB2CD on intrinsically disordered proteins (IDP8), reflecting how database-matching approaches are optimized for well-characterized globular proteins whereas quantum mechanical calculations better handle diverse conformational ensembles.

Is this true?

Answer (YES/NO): NO